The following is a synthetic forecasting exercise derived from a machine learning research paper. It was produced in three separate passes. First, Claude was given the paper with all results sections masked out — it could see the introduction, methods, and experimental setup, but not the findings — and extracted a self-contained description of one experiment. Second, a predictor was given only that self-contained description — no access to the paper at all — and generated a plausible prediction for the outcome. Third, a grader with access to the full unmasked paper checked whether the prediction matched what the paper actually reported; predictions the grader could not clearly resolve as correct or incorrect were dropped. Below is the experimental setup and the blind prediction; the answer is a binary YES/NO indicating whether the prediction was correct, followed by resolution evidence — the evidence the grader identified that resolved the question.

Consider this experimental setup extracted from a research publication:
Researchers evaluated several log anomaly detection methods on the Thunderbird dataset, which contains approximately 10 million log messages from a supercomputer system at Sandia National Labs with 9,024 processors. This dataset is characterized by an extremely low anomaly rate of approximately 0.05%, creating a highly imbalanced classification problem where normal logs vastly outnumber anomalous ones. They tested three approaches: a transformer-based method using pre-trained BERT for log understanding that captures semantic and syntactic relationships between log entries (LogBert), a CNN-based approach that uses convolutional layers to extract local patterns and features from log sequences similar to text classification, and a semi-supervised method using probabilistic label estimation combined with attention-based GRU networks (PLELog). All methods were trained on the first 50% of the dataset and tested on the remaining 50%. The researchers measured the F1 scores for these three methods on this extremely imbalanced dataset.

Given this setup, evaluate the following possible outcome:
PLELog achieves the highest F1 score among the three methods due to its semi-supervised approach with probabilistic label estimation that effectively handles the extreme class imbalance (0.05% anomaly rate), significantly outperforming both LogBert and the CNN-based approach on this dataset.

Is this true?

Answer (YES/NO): NO